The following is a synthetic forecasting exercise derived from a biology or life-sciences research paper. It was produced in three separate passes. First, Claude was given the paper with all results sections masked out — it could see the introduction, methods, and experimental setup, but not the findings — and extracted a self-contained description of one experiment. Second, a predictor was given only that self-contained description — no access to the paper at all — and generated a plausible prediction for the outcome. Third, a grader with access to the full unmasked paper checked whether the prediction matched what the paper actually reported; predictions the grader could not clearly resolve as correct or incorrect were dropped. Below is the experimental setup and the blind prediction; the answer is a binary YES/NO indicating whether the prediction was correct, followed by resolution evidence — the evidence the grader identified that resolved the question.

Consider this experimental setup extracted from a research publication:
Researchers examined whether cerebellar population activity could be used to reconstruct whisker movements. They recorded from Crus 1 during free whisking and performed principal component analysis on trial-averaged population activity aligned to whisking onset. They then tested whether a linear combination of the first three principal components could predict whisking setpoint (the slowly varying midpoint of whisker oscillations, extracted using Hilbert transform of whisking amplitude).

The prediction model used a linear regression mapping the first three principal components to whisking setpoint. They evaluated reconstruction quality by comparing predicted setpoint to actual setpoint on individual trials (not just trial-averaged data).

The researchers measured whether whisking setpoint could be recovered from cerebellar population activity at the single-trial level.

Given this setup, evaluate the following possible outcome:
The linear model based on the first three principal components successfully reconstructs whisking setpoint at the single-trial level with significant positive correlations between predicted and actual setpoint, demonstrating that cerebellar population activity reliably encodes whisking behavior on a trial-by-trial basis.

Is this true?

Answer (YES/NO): YES